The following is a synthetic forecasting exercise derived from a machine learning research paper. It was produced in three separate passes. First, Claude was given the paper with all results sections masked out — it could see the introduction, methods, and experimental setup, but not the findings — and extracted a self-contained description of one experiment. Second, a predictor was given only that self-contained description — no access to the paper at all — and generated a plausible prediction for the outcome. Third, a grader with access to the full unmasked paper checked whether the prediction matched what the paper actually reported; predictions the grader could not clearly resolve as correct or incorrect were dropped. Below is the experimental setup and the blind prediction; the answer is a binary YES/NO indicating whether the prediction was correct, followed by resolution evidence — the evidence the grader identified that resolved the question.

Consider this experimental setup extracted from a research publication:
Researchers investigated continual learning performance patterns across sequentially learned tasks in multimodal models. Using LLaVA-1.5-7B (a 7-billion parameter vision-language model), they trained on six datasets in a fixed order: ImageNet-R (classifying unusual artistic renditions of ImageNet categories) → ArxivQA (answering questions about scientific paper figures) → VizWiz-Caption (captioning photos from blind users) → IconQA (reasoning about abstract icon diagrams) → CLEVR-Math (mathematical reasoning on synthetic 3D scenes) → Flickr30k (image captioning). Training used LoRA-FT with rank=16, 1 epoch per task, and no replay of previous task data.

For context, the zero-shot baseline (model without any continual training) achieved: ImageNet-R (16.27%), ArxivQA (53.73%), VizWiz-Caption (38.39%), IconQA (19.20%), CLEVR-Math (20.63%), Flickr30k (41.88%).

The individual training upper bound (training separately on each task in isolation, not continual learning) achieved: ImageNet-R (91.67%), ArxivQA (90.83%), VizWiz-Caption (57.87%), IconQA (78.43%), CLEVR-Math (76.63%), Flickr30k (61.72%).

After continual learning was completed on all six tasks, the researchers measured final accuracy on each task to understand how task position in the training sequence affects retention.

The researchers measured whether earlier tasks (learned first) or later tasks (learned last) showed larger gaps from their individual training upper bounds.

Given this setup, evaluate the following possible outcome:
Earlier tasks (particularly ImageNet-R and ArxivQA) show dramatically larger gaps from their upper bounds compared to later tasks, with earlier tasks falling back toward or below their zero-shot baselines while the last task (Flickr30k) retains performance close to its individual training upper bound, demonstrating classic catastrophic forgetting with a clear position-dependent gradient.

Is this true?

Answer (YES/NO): NO